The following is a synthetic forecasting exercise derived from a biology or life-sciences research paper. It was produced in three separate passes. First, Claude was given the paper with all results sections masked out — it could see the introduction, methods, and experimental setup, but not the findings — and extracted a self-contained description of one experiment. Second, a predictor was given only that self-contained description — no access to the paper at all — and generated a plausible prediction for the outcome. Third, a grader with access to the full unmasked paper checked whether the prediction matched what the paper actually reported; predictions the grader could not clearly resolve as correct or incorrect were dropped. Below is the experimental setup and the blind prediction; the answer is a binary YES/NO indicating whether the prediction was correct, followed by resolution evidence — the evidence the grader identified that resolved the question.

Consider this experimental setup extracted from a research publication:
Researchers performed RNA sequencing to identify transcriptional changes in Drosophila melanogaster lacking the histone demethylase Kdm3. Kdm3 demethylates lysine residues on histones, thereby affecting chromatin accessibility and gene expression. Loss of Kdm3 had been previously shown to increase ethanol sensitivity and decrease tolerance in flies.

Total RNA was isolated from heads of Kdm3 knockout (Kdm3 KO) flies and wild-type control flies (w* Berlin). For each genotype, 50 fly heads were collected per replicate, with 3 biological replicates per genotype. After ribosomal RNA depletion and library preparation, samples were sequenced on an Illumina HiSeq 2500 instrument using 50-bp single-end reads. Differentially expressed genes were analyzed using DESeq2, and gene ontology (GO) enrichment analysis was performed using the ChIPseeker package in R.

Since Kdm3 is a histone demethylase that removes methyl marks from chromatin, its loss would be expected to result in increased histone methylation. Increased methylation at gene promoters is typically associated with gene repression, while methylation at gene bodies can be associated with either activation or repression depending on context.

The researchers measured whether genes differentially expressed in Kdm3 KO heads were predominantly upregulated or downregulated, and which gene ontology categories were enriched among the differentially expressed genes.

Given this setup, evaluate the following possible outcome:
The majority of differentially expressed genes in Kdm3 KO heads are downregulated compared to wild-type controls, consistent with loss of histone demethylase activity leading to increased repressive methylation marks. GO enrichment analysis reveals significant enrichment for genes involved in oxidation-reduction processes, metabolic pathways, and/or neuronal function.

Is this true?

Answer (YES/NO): NO